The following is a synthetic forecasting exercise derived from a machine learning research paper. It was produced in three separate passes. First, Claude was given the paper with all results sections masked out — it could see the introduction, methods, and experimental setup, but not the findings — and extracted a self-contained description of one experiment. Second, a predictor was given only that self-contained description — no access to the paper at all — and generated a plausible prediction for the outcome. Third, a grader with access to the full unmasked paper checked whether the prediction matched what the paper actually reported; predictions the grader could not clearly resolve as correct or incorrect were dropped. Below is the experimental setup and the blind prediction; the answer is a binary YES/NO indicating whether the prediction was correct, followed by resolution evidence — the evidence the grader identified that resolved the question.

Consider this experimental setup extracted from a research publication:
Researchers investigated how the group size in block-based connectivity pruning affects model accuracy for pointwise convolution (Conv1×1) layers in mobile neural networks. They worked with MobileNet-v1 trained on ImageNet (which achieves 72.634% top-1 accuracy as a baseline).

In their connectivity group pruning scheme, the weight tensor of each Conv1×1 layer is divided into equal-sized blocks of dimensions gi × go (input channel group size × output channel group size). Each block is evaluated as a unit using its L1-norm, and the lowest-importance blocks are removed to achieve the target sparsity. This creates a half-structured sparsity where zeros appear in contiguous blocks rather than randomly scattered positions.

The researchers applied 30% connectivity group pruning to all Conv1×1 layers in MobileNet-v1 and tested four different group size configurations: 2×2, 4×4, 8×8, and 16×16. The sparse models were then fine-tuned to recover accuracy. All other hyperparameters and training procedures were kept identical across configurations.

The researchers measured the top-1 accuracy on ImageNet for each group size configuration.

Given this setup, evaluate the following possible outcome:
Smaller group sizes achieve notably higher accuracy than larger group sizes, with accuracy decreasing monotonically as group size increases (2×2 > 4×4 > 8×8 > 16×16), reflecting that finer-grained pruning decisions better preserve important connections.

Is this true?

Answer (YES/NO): YES